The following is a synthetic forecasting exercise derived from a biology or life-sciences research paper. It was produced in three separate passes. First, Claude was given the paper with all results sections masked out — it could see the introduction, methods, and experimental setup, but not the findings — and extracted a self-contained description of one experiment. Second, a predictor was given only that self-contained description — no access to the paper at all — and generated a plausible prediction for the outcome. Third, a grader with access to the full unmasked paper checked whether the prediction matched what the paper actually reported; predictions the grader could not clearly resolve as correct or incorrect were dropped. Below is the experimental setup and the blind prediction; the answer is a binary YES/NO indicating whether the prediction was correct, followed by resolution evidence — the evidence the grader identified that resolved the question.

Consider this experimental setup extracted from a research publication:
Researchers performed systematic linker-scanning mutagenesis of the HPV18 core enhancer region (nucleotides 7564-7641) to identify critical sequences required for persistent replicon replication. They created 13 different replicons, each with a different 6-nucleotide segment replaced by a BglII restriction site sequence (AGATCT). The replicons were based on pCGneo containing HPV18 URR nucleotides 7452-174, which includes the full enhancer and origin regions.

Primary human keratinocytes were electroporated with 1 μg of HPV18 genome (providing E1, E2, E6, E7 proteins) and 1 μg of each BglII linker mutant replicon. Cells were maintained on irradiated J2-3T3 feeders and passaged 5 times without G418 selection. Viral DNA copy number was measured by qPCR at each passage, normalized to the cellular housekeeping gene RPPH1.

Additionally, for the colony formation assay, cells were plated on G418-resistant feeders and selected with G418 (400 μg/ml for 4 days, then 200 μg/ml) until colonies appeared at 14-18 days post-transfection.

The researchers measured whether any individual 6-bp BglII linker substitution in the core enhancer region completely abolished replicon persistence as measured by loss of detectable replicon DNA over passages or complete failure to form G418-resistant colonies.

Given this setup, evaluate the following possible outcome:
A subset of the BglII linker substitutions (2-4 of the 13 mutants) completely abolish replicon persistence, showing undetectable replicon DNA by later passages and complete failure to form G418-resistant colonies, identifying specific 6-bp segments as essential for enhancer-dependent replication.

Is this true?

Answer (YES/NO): NO